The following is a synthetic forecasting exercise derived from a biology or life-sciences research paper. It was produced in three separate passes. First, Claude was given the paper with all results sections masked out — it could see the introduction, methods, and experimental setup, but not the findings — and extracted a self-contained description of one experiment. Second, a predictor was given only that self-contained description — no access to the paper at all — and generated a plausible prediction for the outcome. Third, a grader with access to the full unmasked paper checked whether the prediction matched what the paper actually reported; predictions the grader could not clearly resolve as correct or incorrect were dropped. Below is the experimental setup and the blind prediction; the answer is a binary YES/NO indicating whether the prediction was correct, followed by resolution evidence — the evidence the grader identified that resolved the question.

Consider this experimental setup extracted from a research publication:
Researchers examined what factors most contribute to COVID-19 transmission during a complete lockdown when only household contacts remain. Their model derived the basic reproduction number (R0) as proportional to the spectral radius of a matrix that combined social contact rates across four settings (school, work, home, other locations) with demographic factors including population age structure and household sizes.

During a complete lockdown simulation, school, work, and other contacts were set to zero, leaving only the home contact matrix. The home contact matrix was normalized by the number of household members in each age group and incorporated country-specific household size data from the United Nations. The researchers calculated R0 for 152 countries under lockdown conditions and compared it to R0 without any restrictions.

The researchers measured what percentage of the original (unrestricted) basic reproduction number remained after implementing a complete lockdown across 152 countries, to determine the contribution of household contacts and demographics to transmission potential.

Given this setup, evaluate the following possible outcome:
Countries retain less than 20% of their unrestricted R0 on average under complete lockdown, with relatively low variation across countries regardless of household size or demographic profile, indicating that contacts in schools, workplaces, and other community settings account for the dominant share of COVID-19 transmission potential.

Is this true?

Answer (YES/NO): NO